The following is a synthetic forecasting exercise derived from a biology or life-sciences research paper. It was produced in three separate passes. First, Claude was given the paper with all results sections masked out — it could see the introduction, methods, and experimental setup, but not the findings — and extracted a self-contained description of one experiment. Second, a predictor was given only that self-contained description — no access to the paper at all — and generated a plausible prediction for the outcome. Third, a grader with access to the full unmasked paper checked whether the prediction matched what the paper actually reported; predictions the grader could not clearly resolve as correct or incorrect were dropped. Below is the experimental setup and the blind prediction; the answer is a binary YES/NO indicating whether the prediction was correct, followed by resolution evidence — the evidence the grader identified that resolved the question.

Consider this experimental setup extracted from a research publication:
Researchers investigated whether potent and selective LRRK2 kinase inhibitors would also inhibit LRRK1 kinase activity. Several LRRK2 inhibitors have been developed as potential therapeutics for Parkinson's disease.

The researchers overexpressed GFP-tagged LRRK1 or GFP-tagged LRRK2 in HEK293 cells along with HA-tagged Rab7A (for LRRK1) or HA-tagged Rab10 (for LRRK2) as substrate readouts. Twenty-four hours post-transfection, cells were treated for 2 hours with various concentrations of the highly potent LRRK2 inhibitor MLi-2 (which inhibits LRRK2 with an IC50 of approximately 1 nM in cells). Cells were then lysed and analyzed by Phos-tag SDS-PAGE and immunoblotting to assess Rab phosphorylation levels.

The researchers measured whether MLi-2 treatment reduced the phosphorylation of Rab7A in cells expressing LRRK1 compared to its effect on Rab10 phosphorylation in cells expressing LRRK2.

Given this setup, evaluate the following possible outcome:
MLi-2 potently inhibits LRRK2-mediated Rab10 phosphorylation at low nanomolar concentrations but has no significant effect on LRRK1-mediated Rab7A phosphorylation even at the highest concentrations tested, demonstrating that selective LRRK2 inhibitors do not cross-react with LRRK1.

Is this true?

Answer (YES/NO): YES